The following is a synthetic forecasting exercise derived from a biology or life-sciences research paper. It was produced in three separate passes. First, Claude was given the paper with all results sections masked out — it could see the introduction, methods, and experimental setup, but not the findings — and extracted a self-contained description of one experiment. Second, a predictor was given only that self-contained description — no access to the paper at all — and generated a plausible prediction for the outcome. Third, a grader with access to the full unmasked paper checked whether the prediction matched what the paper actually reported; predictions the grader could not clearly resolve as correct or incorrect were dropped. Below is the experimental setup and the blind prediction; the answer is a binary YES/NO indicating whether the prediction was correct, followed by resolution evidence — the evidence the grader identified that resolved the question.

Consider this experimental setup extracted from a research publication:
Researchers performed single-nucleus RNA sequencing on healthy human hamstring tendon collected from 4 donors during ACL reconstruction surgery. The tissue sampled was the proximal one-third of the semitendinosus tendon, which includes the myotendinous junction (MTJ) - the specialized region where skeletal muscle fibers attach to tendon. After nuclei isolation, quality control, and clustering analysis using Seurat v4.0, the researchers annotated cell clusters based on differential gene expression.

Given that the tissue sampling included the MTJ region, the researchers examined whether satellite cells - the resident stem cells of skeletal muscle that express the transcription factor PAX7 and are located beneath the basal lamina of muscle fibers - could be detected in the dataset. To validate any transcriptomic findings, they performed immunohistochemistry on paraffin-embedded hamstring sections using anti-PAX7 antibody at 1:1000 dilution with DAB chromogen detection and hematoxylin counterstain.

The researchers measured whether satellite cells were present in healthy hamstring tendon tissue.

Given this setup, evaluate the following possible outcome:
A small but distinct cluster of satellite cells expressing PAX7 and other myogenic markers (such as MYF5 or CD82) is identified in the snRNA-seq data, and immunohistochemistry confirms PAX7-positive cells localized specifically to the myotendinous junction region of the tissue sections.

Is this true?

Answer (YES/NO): NO